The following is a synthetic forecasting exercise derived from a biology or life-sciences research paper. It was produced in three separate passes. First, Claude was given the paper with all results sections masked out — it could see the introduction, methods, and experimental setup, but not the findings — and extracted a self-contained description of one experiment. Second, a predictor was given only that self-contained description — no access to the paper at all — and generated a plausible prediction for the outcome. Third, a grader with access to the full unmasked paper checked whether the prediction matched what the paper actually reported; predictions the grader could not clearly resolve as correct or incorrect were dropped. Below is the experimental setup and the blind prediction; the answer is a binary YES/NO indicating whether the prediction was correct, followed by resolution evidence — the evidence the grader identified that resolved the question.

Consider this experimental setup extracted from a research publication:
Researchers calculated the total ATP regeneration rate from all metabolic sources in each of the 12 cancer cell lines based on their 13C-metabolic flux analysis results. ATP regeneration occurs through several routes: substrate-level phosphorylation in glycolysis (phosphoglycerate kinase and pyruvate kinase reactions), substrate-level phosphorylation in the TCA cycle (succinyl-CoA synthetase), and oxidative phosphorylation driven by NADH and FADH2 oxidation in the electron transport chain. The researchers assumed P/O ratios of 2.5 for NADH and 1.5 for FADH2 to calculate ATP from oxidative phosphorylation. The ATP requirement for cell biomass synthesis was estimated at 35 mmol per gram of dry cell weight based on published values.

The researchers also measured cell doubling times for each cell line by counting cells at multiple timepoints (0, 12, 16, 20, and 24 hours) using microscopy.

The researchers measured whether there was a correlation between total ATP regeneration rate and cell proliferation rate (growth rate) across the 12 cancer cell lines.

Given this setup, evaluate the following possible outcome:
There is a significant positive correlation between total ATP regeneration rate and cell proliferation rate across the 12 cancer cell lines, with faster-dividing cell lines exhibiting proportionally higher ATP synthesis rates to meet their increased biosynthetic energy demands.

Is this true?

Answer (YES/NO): NO